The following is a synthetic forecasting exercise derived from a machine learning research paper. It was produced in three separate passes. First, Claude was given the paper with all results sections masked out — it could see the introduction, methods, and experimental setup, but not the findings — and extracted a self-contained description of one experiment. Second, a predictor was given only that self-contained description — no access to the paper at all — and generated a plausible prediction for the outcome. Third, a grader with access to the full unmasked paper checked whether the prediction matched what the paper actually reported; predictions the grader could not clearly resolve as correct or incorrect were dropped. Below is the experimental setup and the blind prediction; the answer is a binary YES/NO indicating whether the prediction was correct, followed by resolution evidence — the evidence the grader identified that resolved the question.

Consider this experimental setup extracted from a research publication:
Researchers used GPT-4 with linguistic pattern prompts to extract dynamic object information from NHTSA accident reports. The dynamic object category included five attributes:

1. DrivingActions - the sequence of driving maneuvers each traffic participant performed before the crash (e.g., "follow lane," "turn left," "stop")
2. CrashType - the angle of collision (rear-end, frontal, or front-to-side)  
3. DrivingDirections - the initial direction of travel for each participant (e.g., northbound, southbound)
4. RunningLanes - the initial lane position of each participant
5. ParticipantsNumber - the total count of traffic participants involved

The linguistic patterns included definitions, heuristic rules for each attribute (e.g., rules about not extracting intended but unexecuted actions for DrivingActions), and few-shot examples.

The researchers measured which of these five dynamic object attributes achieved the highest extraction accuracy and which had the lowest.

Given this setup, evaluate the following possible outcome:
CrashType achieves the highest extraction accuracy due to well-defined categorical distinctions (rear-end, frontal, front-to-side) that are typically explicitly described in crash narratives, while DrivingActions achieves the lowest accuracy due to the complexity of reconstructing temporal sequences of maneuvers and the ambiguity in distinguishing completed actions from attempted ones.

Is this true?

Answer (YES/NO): NO